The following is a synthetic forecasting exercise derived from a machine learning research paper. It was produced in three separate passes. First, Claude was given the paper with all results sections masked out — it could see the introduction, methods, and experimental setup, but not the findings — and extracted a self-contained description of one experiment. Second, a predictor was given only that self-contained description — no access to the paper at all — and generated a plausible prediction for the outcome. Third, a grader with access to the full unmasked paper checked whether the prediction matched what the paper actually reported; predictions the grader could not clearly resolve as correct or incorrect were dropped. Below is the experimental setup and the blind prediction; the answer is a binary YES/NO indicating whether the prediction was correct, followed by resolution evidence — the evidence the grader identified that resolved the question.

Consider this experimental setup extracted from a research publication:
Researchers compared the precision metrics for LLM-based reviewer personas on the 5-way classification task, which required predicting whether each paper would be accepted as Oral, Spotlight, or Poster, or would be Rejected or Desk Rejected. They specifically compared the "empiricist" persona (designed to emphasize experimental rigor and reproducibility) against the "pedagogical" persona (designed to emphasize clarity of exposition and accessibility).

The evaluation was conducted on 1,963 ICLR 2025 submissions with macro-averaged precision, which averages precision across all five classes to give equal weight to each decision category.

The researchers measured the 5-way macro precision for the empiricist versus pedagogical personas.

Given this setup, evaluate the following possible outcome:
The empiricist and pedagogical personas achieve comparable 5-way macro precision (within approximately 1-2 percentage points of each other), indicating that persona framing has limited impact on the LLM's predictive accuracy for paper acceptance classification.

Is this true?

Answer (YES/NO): NO